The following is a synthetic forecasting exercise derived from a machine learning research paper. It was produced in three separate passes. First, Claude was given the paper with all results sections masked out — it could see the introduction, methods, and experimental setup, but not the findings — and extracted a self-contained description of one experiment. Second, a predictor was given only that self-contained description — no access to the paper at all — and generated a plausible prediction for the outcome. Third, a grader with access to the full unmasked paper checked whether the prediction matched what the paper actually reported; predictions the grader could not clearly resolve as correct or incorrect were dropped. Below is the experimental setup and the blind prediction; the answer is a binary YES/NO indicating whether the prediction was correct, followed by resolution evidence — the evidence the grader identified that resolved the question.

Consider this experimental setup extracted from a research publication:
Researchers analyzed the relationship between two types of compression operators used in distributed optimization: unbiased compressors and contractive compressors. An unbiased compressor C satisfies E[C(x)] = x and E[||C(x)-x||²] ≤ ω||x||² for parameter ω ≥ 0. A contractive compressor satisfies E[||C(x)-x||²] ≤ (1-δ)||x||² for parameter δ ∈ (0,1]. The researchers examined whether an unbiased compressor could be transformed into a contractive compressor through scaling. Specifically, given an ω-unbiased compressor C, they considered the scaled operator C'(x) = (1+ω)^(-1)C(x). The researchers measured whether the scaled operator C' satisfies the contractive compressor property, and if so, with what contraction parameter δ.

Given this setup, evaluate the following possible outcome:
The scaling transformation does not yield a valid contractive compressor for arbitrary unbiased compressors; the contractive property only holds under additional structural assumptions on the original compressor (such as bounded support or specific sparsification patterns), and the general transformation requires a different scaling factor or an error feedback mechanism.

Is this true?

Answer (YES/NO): NO